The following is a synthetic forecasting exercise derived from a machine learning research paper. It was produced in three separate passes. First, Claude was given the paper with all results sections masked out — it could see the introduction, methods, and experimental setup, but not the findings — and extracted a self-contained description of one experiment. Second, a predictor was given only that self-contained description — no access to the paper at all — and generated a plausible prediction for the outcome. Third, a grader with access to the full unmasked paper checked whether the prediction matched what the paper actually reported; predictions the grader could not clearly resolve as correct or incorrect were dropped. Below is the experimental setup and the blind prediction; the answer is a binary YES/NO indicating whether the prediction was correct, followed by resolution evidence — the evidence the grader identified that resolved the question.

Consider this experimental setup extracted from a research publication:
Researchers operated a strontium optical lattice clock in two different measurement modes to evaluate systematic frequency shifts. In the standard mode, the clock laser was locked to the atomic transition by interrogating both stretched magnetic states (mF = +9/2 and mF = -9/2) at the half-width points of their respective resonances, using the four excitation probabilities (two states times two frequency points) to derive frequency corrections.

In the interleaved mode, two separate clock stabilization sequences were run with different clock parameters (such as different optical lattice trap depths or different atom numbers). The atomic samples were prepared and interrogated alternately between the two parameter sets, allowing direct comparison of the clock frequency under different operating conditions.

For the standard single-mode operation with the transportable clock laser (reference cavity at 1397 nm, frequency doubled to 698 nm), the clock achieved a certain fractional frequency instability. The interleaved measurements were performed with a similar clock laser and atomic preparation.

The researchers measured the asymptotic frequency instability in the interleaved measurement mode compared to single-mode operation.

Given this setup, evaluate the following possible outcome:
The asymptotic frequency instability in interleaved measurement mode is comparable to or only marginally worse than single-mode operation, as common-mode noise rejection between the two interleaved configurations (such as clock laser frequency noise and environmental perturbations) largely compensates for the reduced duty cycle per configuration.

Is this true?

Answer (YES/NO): NO